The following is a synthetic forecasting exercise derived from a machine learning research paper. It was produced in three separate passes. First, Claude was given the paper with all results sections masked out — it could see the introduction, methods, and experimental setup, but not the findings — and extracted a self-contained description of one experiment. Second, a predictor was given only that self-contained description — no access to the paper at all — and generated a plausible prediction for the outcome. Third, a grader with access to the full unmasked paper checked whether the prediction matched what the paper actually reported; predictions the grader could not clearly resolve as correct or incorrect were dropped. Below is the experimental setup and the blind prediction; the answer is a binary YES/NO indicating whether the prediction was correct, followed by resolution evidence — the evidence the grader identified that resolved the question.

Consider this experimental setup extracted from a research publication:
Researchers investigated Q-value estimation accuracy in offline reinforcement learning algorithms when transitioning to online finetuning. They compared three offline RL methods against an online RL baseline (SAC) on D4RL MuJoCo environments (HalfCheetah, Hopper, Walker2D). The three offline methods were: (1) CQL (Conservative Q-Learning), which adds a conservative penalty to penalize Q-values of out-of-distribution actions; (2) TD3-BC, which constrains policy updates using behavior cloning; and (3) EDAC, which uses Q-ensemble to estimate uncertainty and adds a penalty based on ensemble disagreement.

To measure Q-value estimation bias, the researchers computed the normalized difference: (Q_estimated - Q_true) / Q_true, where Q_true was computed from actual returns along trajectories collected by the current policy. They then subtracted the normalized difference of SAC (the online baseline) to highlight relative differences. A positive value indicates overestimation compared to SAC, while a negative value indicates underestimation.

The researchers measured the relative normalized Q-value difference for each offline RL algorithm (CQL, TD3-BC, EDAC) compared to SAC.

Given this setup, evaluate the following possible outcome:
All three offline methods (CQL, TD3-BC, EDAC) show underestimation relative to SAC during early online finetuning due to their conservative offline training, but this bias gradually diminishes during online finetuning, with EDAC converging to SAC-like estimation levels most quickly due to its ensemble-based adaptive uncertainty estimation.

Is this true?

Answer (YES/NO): NO